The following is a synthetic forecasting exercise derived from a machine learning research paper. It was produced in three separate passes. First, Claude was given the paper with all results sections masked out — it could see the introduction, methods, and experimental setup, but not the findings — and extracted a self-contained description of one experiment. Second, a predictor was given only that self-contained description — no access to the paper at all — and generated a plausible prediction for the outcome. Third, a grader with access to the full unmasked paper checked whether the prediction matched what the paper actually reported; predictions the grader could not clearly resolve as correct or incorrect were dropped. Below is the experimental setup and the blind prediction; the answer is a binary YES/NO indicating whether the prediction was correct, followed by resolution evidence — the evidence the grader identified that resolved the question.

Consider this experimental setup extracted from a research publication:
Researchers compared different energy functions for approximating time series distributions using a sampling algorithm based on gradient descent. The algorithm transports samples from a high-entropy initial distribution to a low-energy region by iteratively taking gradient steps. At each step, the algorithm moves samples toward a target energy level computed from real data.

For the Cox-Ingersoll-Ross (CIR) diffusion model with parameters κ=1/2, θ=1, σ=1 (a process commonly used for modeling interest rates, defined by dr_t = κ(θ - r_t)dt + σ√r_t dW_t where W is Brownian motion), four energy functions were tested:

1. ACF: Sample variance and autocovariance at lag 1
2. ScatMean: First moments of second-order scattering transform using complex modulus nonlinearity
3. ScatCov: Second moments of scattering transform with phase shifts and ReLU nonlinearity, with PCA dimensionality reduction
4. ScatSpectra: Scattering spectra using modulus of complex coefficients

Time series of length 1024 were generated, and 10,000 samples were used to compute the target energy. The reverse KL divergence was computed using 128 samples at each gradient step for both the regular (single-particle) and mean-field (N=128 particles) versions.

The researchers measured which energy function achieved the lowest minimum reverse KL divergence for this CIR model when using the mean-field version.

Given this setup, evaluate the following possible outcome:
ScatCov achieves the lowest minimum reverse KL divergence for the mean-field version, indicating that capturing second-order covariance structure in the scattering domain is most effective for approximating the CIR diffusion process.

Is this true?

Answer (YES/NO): NO